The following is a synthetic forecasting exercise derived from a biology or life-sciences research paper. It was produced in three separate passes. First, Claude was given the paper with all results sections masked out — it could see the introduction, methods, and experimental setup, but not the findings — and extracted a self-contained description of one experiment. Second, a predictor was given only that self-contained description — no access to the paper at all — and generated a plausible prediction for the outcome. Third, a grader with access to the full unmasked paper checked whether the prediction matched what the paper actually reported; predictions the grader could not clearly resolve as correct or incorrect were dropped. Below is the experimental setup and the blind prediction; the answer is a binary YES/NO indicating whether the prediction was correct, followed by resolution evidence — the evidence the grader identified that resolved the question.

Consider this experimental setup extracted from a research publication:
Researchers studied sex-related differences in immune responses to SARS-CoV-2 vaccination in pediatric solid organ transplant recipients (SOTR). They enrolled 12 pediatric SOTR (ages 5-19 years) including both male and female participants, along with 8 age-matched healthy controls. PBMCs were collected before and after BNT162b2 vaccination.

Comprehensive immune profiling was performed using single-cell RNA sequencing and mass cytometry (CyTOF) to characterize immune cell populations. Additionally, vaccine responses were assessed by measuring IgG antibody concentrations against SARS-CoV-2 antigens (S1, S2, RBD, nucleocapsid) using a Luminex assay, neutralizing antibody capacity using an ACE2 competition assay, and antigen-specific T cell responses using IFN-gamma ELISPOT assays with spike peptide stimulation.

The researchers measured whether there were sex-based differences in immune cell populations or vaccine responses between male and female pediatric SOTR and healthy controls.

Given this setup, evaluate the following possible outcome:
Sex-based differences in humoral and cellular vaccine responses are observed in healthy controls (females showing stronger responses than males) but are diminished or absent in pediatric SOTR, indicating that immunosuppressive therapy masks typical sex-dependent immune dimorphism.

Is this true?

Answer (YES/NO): NO